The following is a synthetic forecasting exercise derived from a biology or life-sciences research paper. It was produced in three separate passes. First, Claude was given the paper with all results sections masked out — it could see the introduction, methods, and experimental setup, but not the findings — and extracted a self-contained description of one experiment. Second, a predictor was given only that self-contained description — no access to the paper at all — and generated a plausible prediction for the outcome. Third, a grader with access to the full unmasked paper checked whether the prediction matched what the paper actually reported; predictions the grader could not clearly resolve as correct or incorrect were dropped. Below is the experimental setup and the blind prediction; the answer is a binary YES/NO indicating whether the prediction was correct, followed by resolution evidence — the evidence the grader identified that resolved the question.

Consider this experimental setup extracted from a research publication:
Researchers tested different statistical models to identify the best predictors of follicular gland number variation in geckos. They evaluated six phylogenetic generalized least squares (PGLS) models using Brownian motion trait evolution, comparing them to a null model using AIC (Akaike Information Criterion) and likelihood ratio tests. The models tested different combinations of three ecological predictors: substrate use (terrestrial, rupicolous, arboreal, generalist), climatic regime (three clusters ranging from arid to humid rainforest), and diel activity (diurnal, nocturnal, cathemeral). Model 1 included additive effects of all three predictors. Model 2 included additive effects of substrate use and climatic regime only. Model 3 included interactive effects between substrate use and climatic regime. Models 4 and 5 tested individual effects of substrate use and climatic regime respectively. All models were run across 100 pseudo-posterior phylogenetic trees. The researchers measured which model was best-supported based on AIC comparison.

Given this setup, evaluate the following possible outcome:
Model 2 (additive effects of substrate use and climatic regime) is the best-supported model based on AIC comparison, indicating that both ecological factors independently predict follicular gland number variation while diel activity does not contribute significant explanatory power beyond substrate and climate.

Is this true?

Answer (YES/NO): YES